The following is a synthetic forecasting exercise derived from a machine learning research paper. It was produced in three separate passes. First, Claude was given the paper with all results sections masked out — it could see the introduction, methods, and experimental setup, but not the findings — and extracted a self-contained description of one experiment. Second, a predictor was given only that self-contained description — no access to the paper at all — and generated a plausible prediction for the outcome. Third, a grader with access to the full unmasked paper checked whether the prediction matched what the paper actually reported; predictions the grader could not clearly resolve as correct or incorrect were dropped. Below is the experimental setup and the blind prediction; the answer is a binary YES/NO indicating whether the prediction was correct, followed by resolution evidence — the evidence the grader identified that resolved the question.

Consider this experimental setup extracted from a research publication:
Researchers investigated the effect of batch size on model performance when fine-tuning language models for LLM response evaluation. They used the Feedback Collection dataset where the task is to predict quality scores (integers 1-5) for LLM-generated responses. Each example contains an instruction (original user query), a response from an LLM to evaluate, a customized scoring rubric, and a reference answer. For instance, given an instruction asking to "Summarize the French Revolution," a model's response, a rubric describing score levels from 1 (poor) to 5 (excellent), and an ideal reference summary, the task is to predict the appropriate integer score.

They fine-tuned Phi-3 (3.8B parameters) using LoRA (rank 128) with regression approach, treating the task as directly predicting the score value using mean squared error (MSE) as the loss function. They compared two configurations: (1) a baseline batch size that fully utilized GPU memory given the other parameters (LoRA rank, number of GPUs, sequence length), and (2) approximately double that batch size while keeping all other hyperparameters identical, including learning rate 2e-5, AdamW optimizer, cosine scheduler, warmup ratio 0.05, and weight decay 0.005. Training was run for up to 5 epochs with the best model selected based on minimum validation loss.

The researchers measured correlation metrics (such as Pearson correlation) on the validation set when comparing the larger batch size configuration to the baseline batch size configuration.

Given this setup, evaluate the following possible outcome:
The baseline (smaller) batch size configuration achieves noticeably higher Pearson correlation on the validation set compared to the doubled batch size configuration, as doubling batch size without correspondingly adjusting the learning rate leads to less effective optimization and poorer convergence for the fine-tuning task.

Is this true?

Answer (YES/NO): YES